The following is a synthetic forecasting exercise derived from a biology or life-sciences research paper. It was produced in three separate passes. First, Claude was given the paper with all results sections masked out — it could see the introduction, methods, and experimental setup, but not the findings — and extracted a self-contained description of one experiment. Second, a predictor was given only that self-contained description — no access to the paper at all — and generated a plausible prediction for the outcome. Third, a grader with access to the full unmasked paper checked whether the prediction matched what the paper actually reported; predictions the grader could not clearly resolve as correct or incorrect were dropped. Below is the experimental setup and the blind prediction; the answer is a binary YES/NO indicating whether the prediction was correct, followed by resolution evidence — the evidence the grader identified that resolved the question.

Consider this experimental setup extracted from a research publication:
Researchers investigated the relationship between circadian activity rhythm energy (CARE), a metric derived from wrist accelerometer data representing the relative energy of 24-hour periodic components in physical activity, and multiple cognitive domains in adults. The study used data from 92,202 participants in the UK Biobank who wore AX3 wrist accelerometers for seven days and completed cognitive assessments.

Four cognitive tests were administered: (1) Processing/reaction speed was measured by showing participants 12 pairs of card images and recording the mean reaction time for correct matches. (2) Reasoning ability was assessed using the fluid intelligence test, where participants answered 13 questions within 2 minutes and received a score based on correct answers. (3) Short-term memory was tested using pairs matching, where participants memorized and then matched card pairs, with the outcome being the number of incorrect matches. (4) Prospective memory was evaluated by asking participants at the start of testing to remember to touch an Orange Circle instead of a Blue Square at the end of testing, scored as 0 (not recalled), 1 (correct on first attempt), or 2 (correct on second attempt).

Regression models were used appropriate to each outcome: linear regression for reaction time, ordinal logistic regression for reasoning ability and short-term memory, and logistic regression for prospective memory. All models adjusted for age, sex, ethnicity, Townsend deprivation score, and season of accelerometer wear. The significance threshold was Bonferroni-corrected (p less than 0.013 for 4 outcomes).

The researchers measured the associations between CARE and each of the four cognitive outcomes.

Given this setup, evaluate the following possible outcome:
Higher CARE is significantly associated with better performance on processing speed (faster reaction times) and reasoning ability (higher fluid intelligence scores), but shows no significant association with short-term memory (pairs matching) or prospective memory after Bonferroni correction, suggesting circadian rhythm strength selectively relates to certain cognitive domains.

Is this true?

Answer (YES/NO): NO